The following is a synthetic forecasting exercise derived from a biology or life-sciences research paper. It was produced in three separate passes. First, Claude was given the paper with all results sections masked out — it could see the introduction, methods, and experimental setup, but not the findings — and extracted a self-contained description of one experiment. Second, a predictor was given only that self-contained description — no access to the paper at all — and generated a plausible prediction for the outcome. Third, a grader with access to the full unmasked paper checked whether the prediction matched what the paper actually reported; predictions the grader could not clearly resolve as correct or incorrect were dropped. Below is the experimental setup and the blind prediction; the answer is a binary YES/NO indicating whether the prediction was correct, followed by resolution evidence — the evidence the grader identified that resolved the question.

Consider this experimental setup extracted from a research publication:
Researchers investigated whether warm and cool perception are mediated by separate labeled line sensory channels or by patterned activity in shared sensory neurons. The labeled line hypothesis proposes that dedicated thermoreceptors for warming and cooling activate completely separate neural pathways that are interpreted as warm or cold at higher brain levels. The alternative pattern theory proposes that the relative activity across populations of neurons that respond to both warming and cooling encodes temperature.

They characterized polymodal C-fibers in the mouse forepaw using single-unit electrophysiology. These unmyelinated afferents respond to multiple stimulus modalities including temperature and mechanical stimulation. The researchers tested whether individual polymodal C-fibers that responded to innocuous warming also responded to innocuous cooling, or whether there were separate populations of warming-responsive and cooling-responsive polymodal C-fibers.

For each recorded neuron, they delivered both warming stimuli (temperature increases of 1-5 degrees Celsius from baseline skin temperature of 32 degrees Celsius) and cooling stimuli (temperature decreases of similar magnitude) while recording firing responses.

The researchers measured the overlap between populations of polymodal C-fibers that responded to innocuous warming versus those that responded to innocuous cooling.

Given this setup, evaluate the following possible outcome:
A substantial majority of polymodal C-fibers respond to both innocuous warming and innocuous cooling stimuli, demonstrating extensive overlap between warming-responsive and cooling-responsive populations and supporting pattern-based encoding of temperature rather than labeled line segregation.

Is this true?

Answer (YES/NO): NO